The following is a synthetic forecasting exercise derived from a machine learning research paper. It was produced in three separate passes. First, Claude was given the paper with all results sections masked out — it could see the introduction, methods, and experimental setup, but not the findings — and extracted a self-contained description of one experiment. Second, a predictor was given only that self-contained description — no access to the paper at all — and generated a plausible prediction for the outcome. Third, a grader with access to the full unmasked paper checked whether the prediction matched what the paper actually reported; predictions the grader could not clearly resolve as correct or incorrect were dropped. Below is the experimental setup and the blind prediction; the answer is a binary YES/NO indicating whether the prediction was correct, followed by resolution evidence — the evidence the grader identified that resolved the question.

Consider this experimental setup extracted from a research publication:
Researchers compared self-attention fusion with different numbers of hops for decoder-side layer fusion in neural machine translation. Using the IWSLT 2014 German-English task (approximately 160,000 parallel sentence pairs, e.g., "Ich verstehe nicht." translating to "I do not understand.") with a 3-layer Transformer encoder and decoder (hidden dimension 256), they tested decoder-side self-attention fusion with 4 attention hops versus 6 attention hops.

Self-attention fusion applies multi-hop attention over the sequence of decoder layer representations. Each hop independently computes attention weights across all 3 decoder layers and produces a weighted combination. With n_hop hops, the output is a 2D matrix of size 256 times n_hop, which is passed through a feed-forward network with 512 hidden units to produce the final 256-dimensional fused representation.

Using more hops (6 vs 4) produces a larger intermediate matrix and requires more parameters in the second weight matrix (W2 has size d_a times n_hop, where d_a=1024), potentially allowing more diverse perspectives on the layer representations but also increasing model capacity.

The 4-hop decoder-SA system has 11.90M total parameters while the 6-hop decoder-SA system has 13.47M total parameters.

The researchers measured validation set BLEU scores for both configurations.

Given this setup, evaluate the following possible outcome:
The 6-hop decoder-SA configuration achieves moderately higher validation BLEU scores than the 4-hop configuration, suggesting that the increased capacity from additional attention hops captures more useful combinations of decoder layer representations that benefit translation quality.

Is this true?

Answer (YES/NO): NO